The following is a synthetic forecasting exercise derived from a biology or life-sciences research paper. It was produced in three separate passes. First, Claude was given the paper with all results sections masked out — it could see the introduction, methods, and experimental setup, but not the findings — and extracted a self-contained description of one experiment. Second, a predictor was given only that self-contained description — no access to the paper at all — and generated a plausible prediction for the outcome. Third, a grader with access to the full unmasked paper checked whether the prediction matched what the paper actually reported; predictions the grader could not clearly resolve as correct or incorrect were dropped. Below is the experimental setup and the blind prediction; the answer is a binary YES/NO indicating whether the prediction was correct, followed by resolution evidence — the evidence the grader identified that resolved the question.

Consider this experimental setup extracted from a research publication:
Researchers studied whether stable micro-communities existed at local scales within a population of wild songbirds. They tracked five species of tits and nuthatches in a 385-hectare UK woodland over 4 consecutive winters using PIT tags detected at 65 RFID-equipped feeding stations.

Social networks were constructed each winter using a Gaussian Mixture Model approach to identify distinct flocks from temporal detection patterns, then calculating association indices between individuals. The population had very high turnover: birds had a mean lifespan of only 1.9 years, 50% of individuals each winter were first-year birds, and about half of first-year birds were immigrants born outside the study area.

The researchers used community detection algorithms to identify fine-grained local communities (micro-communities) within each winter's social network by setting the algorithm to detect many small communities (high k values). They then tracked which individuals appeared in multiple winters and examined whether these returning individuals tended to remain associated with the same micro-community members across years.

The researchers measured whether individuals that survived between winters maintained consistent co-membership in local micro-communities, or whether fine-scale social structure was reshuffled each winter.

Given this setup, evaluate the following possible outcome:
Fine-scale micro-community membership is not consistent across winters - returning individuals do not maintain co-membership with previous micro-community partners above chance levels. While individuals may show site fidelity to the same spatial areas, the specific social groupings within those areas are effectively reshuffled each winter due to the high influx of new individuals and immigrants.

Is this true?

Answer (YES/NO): NO